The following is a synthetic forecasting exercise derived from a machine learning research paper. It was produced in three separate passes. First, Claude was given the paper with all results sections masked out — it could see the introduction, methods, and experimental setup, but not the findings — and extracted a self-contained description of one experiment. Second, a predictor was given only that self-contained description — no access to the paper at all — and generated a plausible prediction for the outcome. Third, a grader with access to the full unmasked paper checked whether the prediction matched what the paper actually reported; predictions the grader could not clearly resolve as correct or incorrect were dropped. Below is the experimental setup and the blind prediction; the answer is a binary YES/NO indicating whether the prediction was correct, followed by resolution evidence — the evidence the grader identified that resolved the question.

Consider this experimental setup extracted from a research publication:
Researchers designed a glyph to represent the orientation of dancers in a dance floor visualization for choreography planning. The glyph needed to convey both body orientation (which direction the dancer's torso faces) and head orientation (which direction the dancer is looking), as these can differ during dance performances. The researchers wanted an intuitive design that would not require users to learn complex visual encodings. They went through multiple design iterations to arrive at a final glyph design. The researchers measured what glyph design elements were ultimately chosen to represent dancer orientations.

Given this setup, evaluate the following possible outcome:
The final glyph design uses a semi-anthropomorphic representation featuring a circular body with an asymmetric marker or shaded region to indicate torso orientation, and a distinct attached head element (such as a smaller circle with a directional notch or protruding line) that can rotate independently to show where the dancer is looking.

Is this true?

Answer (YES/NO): NO